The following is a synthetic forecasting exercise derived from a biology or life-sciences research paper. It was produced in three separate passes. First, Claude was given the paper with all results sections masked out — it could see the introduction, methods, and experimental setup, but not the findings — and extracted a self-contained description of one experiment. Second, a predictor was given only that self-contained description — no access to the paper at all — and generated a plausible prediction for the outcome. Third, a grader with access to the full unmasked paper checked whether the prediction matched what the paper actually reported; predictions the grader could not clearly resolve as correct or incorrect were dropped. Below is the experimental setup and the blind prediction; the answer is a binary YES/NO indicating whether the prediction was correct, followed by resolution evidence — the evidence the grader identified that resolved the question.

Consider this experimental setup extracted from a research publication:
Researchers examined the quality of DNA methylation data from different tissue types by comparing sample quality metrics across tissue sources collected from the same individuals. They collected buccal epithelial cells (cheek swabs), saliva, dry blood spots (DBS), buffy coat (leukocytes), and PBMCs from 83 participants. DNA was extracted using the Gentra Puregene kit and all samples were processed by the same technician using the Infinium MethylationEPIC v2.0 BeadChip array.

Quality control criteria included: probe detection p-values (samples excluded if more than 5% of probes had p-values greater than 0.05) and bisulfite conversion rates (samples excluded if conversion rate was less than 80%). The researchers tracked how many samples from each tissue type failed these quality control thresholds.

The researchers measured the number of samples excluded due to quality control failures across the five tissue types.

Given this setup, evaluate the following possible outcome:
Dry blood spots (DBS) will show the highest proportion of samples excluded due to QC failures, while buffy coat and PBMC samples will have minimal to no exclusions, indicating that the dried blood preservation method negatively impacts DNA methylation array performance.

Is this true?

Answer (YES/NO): NO